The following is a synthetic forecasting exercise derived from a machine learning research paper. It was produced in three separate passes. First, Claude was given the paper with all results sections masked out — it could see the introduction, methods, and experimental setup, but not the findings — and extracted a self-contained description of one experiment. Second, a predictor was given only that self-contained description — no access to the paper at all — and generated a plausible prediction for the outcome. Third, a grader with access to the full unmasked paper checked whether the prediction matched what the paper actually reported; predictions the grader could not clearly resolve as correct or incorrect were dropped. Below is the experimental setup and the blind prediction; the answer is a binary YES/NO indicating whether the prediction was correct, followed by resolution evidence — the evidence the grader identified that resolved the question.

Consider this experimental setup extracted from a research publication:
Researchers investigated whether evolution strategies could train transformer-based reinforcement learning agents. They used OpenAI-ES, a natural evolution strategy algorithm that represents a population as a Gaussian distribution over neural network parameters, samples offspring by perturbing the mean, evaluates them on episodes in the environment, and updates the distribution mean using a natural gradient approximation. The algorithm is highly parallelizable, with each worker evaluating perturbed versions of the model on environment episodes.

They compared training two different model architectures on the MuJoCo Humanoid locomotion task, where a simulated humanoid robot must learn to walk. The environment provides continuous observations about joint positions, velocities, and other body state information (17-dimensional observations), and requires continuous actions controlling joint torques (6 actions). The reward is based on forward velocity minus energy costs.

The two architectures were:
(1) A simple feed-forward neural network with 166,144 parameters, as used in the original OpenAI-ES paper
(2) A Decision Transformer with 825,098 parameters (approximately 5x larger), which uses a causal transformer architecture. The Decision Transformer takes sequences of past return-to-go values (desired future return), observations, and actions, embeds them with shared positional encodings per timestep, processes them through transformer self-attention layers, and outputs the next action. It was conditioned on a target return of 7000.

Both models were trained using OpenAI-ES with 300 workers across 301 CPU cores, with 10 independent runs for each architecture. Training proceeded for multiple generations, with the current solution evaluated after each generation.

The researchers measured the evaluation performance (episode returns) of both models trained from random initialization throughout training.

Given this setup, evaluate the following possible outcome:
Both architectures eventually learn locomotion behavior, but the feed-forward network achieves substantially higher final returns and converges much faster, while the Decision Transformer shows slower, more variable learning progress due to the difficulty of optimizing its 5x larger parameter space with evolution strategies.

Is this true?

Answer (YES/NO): NO